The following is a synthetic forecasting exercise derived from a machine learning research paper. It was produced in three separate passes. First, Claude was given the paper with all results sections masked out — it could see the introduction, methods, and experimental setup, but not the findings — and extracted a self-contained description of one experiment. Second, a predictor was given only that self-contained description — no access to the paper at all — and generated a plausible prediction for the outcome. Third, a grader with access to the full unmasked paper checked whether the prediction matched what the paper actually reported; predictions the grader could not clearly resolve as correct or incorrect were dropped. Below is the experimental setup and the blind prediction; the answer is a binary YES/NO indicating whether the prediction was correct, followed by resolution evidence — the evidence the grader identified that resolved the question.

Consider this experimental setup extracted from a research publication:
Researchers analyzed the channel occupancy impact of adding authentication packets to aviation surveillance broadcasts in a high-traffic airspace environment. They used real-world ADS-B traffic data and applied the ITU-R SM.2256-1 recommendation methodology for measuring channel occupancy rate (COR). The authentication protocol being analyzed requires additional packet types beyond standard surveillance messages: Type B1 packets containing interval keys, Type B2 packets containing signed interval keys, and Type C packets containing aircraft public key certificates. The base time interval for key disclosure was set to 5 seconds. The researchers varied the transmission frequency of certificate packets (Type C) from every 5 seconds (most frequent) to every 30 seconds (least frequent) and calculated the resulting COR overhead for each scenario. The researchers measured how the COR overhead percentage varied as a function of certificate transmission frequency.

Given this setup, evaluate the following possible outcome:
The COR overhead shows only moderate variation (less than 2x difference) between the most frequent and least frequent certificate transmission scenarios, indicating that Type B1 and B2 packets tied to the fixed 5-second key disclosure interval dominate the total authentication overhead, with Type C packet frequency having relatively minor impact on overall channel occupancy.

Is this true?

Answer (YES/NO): NO